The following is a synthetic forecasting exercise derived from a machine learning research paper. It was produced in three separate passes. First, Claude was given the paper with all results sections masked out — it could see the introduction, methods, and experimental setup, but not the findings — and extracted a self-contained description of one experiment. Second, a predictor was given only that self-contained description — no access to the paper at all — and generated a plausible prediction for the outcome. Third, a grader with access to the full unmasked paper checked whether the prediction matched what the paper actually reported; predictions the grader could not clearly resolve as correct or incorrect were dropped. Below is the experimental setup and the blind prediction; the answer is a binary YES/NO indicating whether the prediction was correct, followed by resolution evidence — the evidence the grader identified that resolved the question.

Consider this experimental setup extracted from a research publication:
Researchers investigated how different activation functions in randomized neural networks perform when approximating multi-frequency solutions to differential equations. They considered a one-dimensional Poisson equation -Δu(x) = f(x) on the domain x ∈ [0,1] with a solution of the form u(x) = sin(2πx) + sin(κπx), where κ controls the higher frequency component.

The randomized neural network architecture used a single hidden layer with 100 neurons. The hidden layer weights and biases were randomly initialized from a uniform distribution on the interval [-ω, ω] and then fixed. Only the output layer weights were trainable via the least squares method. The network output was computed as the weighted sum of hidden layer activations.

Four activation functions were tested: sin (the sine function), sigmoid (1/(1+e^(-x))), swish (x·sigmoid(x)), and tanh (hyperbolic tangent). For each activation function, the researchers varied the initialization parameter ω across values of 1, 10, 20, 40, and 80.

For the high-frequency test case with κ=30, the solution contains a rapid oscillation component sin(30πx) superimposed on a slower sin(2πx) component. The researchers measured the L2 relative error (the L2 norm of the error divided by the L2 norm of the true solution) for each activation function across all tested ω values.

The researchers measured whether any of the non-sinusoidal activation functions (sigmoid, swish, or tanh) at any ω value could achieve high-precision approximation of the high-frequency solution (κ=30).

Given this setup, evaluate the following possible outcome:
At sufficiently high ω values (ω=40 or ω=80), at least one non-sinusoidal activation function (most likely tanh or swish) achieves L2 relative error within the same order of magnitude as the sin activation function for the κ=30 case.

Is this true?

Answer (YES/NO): NO